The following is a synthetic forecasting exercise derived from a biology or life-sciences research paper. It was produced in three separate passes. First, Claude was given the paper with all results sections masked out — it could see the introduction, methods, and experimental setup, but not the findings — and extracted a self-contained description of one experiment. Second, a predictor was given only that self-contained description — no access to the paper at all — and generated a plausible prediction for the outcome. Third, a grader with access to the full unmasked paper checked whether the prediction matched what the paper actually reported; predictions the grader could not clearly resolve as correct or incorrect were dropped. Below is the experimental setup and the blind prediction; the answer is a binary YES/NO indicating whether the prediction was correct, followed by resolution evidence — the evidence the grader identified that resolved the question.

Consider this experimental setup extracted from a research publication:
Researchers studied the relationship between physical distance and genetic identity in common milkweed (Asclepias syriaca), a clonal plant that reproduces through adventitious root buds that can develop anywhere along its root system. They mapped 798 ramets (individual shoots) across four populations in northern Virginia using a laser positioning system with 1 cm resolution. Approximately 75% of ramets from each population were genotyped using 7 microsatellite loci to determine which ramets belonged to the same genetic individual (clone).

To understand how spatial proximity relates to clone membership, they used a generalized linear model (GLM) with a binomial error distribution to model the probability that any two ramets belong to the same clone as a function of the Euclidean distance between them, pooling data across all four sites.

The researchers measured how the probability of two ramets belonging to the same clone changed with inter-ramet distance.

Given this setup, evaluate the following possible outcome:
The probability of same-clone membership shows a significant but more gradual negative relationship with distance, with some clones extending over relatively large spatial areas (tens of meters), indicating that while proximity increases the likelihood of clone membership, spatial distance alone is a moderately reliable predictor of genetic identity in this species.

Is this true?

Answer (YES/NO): NO